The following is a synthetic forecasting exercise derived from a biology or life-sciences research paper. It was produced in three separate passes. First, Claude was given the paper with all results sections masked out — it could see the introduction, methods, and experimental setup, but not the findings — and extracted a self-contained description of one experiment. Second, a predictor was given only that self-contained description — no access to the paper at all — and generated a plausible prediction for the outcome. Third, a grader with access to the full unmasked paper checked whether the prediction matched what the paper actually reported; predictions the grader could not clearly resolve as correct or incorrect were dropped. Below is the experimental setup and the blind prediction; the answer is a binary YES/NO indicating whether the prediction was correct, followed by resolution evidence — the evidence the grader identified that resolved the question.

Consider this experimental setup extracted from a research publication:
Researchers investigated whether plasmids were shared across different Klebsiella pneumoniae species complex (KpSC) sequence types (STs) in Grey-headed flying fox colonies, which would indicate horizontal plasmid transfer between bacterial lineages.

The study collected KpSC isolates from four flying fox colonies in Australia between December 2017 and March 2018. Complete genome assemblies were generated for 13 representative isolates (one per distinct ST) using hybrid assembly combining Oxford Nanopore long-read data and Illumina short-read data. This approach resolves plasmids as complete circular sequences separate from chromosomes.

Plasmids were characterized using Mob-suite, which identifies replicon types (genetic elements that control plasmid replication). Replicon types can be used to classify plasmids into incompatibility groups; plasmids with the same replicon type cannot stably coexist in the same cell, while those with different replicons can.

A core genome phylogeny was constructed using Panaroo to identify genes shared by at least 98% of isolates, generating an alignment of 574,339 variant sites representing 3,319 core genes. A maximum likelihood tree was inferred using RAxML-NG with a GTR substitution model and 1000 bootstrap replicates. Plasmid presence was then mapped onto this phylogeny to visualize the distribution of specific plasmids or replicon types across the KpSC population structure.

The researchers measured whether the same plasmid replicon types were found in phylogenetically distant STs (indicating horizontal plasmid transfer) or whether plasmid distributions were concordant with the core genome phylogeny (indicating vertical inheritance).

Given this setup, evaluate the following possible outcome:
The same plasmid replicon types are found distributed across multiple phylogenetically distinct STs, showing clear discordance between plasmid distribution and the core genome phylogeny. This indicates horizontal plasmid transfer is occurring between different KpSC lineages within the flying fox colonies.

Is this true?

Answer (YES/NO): YES